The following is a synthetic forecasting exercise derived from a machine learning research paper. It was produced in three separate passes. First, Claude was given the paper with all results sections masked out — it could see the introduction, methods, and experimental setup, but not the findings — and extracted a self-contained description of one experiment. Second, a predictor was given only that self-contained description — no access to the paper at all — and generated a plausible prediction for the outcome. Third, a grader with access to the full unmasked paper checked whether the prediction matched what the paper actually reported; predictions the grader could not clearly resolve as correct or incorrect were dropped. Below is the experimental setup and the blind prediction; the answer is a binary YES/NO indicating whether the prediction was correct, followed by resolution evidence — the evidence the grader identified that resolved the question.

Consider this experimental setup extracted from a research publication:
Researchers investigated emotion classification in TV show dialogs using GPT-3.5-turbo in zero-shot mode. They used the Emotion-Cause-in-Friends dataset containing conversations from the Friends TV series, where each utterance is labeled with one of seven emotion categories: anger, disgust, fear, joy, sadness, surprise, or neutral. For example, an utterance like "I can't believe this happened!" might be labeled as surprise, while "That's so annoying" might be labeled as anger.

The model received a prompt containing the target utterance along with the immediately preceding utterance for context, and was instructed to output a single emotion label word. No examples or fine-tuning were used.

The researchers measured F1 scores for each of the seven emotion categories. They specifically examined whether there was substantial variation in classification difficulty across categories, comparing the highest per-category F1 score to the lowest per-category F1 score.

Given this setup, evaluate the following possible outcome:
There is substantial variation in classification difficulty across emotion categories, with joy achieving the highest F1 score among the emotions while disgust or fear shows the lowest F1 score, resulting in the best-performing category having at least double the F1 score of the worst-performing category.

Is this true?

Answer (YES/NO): NO